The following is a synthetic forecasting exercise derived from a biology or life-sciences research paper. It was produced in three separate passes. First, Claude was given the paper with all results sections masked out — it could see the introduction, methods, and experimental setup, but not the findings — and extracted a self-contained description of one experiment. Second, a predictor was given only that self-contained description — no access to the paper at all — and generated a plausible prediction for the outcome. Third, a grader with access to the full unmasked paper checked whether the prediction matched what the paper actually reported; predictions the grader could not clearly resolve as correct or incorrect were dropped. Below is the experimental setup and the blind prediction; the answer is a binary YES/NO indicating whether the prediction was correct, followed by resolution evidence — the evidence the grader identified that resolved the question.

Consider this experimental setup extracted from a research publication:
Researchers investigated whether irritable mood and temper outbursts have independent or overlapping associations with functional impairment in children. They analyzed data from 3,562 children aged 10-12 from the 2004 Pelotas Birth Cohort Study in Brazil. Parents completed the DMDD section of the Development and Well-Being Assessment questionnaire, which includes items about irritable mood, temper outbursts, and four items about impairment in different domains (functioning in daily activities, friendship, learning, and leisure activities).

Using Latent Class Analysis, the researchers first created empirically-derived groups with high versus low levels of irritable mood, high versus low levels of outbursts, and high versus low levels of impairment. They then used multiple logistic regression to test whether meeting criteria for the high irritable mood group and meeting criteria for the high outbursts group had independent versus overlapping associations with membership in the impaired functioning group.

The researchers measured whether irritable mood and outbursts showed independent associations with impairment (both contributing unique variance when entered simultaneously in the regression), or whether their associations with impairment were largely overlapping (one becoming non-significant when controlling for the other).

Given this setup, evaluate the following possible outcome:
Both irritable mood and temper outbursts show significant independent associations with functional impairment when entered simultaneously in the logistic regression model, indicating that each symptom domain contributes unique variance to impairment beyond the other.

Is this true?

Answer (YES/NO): YES